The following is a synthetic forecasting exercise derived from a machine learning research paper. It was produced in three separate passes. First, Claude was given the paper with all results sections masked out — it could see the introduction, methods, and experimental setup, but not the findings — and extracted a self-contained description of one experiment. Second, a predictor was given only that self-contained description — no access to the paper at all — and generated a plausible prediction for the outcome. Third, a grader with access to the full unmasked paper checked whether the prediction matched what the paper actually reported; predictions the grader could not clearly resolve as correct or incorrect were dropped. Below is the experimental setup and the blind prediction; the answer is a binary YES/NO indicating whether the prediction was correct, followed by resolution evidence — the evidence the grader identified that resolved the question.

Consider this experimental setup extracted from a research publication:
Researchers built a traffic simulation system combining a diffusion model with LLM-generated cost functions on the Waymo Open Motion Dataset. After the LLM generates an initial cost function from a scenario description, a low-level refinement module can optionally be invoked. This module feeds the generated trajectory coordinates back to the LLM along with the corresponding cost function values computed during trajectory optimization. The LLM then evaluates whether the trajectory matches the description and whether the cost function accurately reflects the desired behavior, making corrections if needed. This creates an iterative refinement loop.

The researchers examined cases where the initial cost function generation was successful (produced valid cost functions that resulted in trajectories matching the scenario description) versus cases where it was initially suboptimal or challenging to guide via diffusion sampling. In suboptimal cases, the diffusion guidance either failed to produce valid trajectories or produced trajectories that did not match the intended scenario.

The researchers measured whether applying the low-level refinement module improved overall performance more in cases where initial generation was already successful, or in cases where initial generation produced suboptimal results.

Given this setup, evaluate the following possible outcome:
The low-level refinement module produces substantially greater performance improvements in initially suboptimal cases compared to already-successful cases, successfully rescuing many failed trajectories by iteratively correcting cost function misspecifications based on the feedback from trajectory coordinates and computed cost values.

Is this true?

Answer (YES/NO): YES